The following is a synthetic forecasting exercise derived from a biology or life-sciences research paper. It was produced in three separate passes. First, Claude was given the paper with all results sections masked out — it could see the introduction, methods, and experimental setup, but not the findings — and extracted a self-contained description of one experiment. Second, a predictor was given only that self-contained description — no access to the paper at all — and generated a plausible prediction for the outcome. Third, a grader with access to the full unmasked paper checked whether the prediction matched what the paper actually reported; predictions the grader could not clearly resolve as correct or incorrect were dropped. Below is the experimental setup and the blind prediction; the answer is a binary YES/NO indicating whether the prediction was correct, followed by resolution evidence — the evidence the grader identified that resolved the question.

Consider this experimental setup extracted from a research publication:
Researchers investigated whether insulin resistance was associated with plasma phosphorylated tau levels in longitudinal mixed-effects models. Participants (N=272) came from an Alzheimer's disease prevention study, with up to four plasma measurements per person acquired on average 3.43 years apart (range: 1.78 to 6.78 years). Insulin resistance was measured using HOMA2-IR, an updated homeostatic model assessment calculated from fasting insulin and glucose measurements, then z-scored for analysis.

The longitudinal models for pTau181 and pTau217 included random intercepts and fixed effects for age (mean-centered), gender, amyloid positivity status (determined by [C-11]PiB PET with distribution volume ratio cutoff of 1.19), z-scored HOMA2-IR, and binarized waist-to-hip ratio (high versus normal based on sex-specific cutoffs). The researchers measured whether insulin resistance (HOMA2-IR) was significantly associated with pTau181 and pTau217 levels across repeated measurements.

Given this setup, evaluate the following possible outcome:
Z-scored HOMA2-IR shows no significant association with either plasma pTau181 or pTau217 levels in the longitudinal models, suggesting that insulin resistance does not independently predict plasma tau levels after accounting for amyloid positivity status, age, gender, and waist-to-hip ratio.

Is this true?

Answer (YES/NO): YES